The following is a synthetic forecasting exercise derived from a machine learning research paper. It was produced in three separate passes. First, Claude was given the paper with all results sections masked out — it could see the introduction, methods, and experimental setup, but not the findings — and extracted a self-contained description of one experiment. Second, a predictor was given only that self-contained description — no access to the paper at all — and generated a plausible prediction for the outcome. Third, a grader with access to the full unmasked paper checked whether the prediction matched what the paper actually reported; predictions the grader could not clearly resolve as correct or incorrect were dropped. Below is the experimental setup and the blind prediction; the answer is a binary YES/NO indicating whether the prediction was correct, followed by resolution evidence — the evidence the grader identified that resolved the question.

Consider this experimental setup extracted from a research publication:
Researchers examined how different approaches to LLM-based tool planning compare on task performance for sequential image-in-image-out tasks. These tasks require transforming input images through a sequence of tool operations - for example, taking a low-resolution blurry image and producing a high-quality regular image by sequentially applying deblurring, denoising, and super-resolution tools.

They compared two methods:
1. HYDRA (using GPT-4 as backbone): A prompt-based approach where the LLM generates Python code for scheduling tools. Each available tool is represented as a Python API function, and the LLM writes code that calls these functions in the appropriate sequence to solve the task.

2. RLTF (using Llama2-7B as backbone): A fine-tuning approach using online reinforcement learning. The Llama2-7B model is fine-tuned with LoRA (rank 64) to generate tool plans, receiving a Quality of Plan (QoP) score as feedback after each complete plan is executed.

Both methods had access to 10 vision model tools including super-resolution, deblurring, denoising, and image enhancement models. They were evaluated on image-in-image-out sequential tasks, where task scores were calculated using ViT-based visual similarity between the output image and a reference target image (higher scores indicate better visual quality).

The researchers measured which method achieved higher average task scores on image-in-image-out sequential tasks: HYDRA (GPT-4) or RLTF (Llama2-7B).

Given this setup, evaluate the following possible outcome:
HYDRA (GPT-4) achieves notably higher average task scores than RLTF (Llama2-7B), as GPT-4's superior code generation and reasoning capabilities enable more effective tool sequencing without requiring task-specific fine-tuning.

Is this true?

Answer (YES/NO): NO